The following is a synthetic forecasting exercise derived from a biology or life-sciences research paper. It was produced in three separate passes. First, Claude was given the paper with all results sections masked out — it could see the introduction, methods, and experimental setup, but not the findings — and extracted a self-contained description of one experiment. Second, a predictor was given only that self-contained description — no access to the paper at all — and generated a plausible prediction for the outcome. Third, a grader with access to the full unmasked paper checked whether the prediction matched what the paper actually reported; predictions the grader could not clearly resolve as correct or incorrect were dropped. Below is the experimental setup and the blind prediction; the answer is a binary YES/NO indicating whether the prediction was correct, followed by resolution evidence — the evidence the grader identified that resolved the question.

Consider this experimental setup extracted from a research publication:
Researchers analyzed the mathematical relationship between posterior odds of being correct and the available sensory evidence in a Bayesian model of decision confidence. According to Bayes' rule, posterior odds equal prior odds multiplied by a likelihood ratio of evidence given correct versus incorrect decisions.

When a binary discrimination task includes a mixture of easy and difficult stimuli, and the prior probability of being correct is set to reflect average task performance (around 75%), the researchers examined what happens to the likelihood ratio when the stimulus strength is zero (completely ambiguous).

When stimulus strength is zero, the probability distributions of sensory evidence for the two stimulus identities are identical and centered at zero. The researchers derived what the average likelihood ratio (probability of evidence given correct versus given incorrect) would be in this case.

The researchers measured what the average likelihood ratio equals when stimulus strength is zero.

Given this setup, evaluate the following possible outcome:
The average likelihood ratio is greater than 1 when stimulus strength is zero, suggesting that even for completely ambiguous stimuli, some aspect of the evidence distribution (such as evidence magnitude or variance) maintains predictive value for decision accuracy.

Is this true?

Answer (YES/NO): NO